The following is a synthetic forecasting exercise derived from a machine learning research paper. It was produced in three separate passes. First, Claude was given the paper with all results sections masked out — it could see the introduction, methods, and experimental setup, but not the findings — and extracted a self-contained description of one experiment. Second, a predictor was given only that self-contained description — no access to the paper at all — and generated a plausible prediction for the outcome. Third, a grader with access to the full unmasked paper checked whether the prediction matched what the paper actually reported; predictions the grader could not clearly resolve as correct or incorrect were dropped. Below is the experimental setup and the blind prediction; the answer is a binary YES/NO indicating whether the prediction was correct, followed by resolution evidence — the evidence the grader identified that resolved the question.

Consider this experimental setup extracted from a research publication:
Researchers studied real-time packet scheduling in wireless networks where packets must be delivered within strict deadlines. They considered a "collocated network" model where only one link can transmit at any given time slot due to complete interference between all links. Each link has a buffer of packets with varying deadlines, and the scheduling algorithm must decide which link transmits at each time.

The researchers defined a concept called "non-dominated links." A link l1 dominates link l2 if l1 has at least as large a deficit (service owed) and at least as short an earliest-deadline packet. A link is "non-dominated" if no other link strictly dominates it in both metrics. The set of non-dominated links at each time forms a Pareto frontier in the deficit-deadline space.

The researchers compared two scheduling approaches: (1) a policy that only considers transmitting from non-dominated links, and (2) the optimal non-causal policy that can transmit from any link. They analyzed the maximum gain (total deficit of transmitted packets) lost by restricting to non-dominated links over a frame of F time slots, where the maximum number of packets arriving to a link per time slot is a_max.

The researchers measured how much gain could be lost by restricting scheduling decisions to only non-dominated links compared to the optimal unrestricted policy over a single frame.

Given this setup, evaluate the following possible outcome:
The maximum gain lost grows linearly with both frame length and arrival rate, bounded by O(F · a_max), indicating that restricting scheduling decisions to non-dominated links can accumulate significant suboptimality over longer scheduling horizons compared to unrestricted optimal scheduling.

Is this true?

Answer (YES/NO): NO